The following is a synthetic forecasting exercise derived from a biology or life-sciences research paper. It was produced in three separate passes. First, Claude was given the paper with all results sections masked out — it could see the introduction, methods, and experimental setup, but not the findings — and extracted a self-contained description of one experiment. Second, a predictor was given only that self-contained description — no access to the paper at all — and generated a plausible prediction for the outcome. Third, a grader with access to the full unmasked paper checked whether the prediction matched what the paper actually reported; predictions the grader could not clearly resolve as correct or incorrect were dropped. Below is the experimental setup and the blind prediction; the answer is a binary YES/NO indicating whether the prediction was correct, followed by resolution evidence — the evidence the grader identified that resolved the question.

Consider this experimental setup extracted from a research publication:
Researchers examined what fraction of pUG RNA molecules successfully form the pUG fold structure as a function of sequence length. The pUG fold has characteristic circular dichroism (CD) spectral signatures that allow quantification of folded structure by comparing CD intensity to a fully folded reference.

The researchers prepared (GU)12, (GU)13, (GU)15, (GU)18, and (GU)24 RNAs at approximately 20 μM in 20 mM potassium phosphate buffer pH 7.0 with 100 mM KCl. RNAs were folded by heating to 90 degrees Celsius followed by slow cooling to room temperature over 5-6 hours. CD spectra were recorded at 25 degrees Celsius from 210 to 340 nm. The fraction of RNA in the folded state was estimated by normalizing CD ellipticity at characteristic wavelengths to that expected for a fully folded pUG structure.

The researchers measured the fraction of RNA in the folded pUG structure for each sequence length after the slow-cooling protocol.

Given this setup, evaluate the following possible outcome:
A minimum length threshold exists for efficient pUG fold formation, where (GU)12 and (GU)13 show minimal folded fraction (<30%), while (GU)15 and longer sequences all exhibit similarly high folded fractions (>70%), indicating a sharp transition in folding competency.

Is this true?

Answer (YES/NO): NO